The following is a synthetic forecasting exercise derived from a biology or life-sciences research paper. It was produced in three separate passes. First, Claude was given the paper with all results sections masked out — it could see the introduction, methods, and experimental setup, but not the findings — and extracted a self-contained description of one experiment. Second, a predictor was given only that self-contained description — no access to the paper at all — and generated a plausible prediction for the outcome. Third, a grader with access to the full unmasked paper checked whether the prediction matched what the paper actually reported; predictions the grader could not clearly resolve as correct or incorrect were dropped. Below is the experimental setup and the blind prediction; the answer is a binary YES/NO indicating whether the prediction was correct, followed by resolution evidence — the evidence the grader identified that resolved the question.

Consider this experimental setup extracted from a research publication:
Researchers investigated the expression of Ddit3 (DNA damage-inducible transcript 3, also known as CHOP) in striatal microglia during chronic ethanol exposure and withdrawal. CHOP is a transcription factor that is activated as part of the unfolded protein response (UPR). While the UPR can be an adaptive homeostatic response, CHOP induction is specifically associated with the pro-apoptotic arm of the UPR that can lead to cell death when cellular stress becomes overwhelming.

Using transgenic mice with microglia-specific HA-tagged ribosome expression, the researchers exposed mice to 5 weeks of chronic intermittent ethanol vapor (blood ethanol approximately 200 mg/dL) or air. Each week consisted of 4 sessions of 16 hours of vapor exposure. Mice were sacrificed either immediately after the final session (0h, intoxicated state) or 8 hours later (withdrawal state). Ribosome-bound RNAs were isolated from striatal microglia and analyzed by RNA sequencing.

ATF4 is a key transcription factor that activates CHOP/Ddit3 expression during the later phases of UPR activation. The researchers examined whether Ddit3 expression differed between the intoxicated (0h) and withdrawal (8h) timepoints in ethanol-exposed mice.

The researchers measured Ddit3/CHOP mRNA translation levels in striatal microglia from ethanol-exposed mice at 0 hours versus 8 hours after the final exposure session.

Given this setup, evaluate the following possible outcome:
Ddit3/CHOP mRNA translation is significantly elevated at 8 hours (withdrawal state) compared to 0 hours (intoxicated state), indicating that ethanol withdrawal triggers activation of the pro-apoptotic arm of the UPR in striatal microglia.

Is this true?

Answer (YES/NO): YES